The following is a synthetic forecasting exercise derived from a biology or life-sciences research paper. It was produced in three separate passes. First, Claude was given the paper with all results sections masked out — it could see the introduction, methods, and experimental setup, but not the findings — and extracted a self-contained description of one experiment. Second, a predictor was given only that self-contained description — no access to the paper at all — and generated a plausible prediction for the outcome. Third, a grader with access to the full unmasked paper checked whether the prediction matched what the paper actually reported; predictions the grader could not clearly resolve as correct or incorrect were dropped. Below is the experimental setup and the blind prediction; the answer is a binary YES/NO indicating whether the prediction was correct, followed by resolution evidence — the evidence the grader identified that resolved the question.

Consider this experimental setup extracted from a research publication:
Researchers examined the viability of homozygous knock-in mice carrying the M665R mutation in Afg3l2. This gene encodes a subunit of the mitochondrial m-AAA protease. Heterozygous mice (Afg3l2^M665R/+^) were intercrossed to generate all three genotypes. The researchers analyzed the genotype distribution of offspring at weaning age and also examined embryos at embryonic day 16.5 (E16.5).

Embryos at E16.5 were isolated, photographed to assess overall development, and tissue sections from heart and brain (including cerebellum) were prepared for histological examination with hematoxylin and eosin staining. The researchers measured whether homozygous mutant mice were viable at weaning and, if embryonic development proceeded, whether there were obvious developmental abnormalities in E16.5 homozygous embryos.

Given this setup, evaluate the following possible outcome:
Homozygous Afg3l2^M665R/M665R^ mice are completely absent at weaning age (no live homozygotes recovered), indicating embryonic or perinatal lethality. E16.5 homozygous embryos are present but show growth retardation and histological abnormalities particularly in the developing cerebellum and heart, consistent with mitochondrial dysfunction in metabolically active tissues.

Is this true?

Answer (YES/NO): NO